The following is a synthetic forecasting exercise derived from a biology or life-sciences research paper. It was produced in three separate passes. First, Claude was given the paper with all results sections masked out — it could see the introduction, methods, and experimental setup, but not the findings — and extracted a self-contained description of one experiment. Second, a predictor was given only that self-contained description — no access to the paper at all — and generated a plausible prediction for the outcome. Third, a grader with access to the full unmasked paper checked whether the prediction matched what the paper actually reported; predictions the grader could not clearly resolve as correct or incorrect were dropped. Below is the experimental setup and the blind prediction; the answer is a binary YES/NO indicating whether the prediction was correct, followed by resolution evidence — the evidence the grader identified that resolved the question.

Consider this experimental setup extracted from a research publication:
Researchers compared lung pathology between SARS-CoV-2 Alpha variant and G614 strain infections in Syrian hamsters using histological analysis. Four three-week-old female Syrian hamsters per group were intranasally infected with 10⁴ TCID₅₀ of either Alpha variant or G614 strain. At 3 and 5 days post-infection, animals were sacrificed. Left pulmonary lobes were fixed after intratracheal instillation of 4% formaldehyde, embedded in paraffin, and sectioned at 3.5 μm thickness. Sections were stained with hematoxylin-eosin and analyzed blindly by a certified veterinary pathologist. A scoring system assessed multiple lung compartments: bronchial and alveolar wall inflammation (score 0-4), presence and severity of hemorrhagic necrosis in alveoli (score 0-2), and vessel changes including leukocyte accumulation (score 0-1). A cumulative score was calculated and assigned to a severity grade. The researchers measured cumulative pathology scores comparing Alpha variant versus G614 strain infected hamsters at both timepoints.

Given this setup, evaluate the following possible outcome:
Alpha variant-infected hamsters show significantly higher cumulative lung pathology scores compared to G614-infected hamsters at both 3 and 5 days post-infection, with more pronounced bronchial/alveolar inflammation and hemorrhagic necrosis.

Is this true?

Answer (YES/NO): NO